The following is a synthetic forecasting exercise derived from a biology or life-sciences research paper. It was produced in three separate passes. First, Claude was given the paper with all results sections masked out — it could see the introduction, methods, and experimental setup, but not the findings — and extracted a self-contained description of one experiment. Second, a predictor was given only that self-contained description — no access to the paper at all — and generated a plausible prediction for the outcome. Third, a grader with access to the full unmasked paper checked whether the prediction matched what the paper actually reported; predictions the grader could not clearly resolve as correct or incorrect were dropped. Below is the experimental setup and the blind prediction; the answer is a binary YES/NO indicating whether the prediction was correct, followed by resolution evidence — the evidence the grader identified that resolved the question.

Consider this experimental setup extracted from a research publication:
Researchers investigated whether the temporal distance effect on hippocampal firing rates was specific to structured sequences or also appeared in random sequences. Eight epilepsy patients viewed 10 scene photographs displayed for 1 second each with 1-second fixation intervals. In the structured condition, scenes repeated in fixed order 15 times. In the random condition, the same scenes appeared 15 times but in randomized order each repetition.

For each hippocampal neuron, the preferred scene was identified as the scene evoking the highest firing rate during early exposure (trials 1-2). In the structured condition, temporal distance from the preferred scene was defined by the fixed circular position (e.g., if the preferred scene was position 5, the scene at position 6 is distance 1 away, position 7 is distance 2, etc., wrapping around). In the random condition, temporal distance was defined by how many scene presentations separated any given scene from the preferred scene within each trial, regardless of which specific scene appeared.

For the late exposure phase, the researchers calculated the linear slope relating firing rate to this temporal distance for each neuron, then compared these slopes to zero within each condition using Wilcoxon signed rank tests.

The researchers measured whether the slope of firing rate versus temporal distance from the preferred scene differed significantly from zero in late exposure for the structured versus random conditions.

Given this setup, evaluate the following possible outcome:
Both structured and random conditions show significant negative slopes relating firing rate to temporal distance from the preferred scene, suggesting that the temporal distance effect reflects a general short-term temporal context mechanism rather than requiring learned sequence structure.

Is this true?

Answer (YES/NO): NO